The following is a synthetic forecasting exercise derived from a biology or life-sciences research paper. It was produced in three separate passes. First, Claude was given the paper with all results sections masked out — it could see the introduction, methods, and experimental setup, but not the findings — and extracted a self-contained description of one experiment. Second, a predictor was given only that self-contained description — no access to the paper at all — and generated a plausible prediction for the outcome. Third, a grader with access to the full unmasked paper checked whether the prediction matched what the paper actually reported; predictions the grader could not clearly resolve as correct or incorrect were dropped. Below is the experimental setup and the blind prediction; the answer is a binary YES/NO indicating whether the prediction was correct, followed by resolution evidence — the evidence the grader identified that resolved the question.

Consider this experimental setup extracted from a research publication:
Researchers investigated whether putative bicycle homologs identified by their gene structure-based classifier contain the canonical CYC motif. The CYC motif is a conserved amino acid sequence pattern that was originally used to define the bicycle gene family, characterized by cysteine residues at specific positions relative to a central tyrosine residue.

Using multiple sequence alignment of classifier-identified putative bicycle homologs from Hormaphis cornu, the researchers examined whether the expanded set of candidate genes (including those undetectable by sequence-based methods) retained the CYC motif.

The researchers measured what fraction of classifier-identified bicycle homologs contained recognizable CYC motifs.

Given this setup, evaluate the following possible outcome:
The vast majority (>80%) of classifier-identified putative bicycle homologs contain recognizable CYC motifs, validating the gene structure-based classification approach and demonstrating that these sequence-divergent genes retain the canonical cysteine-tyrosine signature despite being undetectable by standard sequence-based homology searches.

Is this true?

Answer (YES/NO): NO